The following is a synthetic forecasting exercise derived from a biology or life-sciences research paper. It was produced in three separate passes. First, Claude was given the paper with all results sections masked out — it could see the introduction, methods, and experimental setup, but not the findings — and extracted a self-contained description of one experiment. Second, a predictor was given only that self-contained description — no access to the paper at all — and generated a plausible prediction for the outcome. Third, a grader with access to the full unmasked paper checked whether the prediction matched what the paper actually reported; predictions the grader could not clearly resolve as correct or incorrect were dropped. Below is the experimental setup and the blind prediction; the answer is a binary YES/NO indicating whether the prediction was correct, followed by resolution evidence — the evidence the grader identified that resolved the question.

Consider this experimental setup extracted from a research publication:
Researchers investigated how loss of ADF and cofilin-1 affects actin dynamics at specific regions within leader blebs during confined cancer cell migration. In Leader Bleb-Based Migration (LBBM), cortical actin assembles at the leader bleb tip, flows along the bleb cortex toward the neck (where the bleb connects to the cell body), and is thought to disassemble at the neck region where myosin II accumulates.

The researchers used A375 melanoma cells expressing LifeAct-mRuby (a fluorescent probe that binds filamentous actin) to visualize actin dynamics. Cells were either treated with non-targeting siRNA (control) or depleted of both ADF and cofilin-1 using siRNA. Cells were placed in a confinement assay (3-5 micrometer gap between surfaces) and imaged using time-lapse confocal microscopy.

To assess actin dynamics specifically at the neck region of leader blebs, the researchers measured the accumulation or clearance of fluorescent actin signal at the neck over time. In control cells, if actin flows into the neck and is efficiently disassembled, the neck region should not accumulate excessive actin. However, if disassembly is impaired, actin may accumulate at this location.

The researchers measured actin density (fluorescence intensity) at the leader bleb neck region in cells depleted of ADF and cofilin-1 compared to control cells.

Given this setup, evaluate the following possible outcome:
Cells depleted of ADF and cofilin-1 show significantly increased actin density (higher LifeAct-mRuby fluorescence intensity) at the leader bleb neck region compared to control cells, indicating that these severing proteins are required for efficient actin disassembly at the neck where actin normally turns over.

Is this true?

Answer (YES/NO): YES